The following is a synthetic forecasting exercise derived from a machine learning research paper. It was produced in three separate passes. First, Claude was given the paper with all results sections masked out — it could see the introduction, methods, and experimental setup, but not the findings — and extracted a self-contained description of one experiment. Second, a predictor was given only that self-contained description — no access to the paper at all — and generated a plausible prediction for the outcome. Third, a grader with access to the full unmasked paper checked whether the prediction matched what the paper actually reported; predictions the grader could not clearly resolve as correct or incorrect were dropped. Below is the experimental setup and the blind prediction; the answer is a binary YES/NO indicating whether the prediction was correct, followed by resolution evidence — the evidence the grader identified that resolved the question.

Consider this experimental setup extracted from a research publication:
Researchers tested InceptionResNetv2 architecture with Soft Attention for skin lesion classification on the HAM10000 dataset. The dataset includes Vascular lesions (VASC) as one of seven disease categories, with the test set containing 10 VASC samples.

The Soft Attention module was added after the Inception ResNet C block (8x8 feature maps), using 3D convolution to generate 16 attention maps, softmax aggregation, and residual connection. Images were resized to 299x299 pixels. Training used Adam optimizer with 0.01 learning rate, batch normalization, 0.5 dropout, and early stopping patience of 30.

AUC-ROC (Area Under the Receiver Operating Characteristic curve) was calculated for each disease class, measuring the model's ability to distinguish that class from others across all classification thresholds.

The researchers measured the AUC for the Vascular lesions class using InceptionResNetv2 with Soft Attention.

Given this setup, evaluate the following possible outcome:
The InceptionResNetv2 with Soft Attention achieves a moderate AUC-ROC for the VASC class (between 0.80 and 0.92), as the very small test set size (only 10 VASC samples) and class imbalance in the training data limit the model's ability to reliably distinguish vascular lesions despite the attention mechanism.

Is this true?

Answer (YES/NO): NO